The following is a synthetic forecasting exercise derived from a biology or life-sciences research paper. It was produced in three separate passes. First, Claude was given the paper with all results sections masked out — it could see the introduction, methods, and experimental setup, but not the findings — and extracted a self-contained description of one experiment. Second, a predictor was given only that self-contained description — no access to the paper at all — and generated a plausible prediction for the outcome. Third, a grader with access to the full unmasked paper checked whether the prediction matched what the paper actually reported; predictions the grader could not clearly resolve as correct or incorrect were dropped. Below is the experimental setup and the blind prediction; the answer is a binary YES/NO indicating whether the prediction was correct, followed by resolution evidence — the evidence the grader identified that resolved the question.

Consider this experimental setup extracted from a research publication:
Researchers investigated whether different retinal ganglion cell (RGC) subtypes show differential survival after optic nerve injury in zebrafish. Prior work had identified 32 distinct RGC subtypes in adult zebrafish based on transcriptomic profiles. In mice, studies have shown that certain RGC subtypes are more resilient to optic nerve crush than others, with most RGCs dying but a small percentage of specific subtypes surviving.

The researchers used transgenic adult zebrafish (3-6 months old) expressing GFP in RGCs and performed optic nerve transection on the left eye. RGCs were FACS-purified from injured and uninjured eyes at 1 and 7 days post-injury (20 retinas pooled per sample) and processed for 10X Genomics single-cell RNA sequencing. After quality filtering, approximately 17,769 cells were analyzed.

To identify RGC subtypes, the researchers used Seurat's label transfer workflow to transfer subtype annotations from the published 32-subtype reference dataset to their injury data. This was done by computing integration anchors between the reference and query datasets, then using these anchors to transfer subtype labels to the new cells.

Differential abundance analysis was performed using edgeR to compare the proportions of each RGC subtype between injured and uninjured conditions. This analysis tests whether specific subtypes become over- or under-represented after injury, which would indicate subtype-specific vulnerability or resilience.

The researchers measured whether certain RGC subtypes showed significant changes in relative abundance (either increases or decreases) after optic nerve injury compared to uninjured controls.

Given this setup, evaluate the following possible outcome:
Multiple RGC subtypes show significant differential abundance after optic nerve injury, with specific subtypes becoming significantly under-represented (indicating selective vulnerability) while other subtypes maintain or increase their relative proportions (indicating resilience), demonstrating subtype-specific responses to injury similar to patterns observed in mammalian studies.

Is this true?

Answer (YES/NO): NO